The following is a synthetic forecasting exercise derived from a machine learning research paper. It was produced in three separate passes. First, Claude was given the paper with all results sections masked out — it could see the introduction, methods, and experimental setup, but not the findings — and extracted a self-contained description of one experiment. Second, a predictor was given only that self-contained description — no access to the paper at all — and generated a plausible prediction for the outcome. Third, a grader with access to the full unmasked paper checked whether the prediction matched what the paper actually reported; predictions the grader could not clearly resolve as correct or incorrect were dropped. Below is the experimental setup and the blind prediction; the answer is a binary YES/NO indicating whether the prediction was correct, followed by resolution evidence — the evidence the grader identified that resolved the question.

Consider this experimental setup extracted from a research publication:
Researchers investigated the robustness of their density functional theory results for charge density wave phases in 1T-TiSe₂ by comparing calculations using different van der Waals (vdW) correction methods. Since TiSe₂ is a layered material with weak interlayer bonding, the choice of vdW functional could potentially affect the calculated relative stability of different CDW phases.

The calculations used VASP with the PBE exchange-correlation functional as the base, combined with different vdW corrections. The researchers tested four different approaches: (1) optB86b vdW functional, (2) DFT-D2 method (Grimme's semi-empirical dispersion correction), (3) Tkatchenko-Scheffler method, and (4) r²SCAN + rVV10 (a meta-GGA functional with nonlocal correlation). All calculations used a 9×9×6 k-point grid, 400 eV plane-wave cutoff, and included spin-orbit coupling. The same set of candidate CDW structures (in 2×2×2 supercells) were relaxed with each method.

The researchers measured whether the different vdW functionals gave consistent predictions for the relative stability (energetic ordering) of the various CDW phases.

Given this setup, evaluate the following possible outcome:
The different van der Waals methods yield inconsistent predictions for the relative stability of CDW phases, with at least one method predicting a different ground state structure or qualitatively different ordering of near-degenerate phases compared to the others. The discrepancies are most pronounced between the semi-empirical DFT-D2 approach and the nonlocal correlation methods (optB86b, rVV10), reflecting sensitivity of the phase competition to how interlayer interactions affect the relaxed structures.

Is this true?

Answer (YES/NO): YES